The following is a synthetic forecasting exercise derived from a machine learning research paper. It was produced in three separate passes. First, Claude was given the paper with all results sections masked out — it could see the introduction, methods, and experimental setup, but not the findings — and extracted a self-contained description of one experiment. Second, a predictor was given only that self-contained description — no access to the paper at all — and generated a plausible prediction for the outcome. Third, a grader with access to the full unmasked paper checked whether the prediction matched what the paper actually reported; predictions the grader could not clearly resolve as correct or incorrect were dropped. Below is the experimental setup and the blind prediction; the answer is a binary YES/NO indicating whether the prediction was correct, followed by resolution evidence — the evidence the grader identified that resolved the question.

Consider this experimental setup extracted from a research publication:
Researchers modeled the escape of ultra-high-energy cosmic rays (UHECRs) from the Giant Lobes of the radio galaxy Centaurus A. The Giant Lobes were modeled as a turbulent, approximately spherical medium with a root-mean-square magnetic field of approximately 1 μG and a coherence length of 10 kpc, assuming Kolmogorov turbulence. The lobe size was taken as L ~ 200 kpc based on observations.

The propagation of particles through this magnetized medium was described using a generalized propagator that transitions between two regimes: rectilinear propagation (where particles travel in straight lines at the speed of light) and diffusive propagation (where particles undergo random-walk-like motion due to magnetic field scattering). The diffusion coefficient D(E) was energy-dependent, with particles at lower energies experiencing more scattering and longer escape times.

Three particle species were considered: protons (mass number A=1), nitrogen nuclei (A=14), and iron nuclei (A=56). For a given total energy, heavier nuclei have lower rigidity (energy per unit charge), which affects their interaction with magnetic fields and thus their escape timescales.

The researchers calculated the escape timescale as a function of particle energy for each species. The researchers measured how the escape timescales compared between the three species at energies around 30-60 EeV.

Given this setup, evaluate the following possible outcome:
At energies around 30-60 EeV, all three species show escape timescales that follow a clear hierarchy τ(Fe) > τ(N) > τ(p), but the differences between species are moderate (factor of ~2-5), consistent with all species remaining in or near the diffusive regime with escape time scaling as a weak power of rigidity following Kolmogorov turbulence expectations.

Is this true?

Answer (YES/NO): NO